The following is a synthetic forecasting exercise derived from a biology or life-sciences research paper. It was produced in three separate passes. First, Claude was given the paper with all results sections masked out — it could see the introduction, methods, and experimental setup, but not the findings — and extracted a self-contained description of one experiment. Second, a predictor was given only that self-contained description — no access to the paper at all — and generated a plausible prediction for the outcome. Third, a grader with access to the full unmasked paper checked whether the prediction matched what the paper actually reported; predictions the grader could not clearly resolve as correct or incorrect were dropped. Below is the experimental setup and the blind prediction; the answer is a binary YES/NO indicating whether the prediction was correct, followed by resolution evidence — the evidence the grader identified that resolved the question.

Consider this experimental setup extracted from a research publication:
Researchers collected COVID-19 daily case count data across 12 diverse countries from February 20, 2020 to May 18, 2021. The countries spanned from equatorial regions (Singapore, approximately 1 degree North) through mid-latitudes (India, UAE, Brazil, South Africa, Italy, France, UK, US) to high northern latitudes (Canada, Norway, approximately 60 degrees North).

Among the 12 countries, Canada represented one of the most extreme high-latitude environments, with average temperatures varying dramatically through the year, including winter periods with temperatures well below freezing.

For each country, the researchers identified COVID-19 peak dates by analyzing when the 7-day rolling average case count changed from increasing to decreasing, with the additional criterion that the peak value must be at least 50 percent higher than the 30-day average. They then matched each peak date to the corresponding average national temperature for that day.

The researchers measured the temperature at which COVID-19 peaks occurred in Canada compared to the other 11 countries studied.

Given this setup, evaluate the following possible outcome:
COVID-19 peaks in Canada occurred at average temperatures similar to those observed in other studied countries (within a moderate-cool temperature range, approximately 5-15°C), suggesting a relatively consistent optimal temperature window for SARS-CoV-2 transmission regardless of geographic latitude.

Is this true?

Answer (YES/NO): NO